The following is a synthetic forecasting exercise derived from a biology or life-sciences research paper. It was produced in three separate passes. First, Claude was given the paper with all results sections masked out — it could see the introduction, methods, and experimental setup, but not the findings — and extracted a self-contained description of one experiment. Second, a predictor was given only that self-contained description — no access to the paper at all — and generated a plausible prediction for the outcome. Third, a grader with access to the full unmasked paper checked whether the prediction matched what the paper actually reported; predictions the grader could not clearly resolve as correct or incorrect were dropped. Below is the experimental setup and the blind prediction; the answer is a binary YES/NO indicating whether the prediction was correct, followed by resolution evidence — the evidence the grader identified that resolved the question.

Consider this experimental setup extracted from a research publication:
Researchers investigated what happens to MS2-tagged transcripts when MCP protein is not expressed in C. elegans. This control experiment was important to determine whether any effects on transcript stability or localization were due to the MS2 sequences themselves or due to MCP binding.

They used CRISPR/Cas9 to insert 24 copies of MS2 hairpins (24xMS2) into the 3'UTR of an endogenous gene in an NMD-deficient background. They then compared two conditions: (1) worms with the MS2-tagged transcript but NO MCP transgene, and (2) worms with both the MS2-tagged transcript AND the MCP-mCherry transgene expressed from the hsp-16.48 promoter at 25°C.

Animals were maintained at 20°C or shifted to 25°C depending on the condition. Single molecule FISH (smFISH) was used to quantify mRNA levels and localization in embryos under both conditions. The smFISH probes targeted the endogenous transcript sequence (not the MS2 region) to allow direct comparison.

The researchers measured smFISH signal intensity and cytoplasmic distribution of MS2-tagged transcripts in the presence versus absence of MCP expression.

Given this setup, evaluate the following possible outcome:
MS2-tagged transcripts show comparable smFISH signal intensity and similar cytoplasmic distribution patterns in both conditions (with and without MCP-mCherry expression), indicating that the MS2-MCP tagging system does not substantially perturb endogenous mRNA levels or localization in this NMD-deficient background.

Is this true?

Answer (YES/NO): YES